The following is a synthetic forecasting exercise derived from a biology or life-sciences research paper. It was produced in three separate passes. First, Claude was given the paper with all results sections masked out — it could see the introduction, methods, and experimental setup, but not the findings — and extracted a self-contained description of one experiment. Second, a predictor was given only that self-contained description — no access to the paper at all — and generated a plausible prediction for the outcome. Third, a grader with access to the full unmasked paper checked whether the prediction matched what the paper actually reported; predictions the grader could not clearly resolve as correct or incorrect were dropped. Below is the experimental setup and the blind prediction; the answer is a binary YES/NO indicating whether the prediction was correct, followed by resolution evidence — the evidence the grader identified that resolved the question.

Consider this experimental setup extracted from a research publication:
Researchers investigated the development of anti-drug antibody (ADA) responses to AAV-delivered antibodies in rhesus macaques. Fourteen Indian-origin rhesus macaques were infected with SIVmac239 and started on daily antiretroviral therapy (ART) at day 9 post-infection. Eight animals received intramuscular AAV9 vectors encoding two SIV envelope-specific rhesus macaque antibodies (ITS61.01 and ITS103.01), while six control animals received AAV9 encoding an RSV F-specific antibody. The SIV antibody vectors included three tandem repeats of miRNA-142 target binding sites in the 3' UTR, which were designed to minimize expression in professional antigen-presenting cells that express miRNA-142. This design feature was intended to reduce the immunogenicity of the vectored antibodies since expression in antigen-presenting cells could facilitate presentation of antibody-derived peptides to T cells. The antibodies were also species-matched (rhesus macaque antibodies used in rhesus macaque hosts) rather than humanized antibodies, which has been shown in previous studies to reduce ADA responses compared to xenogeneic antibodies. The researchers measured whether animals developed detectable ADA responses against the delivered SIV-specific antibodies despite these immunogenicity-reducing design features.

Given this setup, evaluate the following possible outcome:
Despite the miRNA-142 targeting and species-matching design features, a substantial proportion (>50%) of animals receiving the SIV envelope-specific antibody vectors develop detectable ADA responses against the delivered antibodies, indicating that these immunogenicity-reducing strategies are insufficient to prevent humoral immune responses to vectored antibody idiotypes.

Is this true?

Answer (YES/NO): NO